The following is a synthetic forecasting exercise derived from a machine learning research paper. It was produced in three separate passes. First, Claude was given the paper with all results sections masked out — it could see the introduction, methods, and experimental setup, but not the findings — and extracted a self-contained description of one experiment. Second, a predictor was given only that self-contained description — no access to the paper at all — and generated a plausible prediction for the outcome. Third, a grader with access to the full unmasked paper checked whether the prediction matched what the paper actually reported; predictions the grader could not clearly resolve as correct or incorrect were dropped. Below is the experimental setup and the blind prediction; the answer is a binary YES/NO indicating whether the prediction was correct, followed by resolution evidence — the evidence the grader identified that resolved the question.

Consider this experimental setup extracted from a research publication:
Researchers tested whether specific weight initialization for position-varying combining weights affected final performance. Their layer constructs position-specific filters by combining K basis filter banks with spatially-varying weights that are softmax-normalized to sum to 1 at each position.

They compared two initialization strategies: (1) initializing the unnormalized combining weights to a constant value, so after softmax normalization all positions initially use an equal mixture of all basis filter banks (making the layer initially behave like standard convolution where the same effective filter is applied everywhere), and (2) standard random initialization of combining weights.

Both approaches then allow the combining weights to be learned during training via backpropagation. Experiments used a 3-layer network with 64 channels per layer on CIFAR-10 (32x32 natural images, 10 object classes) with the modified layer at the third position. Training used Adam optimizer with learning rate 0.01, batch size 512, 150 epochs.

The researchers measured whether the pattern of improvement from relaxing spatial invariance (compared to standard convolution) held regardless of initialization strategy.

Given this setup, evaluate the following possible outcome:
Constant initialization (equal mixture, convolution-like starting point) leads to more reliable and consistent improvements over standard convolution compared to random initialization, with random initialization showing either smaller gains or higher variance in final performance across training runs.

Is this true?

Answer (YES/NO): NO